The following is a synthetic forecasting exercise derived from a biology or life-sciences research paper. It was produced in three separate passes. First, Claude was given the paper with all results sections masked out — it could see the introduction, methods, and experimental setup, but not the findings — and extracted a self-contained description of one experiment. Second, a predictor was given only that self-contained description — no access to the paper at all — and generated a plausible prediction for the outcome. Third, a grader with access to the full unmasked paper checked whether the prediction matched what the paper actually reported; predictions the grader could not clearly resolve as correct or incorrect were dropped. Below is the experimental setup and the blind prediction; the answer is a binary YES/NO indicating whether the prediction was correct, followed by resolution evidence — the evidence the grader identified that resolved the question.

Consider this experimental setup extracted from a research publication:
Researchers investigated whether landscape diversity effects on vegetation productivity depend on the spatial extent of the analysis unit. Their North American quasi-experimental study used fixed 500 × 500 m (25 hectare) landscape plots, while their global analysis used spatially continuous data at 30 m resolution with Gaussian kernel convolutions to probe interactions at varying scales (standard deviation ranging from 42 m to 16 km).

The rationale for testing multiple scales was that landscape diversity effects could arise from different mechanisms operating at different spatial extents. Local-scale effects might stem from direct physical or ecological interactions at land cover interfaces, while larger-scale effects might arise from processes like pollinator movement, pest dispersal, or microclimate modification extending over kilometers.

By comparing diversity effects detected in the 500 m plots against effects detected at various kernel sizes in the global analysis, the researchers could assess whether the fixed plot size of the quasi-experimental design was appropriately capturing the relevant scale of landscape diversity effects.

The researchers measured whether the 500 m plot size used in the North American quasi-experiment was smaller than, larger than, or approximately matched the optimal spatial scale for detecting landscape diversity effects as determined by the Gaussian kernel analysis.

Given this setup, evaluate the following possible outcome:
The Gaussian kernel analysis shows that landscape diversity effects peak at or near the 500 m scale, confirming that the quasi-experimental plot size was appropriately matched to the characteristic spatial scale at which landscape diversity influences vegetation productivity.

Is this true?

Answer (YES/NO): NO